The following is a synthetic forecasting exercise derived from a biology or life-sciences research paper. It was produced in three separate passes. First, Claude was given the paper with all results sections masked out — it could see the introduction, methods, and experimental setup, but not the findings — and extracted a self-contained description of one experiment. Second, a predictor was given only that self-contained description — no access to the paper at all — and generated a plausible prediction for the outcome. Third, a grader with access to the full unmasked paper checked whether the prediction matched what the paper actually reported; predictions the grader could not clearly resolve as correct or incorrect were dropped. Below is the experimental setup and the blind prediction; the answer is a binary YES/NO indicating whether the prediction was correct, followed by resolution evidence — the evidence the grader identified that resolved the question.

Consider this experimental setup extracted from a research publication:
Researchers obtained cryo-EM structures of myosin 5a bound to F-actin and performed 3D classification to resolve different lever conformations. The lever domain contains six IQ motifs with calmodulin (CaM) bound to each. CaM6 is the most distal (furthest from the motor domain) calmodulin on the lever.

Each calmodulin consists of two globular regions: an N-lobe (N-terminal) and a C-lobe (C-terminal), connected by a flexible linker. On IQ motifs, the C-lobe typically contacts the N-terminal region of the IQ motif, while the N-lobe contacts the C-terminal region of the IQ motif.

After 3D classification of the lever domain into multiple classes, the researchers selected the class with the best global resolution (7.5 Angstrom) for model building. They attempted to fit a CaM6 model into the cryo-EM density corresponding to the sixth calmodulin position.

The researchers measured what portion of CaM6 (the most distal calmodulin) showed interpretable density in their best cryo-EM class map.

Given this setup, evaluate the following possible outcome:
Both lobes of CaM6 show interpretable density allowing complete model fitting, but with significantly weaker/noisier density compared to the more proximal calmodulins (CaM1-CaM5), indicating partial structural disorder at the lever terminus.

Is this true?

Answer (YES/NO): NO